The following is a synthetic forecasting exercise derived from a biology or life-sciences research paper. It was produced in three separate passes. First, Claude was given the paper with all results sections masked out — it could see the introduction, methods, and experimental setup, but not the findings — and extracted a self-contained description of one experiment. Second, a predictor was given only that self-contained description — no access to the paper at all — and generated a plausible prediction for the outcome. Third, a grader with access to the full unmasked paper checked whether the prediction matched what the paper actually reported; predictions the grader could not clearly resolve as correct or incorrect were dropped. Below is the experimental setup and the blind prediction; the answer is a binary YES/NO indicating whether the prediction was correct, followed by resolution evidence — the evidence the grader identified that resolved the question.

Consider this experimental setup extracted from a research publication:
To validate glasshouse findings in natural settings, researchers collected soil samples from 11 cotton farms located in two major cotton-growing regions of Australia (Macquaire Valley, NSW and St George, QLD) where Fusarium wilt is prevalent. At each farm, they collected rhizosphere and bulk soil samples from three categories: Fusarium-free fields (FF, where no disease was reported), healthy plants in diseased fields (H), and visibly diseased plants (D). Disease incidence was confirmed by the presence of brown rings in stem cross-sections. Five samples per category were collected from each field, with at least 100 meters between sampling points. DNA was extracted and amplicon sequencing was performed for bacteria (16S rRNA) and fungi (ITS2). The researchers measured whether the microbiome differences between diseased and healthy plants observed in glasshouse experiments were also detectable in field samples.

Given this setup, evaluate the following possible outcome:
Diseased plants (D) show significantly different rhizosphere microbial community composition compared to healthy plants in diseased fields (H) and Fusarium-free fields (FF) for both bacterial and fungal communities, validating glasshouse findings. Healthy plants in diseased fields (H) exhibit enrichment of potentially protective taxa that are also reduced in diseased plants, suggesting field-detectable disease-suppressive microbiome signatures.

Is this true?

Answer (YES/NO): NO